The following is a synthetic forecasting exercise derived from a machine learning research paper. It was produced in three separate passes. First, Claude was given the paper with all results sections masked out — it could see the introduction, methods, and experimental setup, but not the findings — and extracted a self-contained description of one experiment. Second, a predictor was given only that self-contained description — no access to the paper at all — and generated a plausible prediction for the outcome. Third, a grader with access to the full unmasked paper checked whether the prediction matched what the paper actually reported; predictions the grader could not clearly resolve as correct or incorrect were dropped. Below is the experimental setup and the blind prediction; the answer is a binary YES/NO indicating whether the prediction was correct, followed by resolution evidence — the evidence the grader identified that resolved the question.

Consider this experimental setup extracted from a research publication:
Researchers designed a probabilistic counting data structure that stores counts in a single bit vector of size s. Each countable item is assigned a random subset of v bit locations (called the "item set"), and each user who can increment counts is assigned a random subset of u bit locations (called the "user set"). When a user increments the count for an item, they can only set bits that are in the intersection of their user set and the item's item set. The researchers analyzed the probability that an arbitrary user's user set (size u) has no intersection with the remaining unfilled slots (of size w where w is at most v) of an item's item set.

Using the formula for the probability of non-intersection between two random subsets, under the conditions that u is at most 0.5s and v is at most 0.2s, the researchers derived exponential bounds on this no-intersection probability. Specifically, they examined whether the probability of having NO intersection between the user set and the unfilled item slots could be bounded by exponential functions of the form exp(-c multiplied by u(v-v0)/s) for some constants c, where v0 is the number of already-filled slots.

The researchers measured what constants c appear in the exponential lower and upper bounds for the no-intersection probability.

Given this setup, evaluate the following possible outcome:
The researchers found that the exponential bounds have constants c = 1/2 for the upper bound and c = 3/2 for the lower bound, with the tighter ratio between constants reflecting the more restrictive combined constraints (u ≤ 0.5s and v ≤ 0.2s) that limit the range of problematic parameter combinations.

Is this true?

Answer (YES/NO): NO